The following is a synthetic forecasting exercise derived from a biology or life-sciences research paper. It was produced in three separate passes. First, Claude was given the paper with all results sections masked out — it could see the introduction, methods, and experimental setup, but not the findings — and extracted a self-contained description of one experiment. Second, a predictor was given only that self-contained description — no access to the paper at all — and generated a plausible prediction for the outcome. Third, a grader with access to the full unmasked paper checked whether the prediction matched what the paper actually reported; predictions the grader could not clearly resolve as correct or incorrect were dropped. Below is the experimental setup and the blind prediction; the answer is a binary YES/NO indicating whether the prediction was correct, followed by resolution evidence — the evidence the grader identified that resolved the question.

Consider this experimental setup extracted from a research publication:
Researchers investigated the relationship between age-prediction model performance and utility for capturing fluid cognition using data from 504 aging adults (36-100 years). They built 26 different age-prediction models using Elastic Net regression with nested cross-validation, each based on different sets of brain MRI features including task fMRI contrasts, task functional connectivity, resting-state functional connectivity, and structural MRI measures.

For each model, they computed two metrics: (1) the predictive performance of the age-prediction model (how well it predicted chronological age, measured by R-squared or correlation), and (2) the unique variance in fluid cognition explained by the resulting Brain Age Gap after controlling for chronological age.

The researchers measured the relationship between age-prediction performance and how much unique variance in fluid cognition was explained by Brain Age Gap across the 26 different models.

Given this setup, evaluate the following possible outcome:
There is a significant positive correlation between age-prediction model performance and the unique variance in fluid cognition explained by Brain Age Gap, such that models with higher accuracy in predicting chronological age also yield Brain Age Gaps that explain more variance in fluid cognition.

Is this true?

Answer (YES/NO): NO